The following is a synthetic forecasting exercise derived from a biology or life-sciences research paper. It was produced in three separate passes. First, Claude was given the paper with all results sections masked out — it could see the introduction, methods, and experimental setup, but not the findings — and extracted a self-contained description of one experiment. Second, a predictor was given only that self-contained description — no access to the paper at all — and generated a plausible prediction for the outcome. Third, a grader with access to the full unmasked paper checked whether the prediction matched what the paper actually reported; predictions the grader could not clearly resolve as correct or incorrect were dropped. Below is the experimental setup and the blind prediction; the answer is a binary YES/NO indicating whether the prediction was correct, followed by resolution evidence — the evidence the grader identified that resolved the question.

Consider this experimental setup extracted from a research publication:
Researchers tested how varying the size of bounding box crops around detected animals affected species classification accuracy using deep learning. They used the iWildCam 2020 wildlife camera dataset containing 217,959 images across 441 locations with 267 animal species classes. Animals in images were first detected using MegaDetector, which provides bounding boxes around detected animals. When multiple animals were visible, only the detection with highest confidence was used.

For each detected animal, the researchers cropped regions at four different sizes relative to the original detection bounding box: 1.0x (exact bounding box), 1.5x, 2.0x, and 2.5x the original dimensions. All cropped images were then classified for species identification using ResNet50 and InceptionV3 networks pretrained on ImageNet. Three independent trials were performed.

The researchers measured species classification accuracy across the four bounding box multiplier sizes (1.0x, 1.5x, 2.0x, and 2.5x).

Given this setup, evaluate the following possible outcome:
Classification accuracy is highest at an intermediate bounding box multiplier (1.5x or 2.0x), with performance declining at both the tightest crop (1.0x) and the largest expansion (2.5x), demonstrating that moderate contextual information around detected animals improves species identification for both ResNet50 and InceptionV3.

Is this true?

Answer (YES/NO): NO